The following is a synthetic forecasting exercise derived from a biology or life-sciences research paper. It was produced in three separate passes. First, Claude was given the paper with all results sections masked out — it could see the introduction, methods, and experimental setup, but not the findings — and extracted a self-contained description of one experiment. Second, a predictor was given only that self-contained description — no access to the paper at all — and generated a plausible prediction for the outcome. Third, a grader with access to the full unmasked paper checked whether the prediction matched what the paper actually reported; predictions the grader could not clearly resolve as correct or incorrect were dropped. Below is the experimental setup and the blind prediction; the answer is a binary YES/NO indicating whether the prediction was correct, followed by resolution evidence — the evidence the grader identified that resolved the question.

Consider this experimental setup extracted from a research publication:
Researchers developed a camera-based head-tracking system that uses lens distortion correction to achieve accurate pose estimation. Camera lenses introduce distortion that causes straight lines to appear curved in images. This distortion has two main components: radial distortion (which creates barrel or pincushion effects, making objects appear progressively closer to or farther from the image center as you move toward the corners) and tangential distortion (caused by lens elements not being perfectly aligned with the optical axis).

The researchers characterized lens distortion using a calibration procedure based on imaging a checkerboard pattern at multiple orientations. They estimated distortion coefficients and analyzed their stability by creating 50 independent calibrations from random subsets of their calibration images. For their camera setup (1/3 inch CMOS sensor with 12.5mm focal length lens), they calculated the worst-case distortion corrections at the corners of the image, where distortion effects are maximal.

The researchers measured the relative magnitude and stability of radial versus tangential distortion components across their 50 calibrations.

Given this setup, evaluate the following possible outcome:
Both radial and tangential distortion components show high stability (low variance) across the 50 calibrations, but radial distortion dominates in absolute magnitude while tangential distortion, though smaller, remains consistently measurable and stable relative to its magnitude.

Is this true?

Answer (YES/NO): YES